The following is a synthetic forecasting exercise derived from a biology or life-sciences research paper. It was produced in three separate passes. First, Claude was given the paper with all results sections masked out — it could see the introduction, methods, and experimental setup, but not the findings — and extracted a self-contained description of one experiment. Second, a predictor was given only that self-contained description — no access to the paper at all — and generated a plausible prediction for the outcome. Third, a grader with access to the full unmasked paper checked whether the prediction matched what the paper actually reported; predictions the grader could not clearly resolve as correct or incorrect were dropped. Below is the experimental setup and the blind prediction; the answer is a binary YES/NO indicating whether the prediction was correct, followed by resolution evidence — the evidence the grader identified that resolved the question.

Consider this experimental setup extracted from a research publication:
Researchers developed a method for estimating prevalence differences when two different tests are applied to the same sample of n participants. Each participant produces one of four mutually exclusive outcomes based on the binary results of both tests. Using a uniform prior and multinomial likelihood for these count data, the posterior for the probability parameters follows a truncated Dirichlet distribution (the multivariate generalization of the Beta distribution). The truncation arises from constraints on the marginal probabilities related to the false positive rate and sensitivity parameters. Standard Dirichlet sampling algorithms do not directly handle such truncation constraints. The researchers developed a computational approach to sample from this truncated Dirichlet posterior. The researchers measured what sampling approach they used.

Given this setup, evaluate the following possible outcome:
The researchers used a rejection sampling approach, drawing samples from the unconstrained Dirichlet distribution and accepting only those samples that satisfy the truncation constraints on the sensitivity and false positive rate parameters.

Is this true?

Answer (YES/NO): NO